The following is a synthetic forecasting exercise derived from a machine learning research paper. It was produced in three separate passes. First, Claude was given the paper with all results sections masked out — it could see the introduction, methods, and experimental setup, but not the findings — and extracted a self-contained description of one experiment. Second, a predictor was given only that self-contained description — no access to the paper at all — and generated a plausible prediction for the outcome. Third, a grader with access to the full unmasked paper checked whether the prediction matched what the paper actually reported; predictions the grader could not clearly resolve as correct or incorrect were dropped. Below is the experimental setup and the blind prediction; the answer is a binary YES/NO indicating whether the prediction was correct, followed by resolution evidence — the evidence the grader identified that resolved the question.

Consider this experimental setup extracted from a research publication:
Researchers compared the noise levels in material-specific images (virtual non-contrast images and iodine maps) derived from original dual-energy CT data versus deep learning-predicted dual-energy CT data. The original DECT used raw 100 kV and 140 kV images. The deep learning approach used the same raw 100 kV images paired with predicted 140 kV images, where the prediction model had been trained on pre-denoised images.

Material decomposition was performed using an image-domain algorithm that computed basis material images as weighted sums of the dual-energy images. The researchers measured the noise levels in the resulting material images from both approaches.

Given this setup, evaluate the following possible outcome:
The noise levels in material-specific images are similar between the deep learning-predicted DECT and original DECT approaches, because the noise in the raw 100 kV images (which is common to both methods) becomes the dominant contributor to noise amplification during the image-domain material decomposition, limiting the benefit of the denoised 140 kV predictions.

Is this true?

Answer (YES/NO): NO